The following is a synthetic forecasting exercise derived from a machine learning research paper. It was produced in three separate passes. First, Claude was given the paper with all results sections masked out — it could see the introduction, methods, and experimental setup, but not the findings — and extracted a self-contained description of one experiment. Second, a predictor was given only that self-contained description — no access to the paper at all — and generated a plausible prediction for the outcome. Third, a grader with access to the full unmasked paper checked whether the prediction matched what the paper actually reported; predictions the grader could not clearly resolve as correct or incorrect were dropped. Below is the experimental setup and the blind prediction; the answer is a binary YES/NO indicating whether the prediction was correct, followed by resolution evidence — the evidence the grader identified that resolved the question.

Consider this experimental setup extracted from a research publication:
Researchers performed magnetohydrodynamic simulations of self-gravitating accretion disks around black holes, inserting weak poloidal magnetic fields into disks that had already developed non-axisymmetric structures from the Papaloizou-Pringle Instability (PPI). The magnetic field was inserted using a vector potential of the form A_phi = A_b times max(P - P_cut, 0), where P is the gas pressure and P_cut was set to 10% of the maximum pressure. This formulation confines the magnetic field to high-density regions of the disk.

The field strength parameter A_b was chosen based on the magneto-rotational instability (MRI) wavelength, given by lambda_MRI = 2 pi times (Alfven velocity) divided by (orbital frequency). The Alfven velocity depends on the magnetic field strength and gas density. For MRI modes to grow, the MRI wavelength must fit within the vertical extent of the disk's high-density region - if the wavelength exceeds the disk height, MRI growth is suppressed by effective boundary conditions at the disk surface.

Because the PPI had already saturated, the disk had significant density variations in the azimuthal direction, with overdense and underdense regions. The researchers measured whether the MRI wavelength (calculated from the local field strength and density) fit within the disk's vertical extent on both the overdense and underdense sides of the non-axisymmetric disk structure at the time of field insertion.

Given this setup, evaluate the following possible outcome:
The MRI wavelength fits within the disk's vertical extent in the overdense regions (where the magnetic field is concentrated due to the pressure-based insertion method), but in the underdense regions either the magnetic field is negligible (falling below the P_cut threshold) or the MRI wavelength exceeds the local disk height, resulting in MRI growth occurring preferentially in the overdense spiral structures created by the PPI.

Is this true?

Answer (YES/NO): YES